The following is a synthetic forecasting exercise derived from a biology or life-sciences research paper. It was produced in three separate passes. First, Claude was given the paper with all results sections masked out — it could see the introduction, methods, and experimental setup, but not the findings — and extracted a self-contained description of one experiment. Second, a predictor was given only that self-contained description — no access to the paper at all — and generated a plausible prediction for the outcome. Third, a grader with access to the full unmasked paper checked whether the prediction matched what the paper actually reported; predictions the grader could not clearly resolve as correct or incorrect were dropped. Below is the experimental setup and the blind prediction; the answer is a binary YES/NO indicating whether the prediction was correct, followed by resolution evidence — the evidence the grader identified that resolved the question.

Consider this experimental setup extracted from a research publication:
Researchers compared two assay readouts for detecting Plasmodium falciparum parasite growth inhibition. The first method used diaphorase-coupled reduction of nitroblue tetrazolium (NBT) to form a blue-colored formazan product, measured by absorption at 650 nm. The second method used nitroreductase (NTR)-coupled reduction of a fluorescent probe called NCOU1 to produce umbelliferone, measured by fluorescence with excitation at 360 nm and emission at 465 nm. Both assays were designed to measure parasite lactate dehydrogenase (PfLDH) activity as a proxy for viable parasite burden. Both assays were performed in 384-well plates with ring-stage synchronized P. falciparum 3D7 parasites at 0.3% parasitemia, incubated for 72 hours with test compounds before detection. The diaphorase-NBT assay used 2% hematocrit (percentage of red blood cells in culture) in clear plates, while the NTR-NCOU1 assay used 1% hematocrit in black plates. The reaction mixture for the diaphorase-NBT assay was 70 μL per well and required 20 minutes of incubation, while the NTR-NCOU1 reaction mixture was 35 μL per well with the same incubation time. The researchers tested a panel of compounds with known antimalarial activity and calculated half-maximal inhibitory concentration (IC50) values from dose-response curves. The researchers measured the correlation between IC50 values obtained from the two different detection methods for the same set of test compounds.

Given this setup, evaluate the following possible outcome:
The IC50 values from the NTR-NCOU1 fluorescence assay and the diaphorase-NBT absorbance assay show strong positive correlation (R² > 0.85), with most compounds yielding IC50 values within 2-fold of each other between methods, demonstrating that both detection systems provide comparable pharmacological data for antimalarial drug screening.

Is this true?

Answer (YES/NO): NO